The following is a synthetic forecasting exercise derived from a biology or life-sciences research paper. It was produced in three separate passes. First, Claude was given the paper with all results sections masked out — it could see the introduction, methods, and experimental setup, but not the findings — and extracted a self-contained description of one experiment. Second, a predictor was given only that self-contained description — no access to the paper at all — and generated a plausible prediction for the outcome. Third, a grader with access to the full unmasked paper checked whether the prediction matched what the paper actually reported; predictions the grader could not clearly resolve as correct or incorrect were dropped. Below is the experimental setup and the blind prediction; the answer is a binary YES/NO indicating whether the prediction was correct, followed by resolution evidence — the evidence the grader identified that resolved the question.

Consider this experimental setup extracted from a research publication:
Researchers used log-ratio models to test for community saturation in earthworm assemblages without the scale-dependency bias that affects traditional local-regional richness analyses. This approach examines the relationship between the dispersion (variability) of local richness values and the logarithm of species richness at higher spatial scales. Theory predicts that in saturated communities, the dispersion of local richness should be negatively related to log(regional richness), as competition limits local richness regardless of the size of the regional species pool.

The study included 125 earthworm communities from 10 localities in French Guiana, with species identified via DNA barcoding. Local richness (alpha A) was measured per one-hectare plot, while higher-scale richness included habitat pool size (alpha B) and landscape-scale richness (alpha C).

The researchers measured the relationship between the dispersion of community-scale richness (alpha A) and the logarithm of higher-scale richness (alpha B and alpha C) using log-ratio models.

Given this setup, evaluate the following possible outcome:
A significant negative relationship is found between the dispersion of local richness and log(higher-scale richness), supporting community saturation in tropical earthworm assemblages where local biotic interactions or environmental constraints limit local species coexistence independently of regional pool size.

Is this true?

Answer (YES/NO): YES